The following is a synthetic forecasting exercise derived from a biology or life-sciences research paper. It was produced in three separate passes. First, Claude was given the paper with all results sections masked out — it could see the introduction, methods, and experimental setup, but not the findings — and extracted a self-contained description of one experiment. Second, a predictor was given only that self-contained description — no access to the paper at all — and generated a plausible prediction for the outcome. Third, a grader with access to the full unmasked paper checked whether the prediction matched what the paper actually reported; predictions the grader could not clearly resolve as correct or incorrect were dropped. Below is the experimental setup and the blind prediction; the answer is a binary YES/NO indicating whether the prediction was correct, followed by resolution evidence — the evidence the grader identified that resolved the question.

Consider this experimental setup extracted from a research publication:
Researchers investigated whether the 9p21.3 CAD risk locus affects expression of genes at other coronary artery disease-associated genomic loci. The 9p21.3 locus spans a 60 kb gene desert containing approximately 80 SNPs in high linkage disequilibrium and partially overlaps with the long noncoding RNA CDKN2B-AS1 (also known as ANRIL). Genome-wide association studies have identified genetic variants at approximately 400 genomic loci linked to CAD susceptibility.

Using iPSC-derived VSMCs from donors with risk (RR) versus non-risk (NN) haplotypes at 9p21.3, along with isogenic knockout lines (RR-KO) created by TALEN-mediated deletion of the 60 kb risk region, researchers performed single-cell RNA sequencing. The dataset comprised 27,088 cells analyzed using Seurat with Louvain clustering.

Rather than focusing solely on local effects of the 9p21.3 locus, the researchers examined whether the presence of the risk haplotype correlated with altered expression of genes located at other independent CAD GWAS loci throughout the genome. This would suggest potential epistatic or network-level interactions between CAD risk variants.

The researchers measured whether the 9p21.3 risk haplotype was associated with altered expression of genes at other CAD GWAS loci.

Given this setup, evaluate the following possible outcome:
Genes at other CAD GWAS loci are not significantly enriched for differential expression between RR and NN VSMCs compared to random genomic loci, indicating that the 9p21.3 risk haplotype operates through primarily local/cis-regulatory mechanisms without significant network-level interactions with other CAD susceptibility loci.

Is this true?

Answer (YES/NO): NO